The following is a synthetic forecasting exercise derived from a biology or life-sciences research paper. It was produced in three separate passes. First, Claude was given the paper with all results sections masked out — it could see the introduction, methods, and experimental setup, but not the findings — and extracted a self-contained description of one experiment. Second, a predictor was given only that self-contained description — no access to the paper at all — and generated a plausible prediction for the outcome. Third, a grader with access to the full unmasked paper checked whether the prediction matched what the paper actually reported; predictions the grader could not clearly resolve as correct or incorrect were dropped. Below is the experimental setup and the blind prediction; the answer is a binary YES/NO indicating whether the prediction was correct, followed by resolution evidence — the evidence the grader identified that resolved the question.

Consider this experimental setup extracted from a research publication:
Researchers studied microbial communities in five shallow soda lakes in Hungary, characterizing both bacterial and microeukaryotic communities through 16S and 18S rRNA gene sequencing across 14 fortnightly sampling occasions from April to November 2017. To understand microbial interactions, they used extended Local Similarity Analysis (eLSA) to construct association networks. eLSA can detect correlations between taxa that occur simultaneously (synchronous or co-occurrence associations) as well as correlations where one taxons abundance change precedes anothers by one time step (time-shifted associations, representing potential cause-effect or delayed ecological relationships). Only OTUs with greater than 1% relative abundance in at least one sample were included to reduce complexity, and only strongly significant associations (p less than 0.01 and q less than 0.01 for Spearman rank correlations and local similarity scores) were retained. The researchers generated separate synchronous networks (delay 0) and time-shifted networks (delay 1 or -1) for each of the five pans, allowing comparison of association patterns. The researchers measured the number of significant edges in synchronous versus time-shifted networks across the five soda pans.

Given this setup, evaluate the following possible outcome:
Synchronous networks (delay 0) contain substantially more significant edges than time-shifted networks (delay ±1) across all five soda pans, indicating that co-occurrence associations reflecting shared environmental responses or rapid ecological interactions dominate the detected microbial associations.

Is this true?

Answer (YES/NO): NO